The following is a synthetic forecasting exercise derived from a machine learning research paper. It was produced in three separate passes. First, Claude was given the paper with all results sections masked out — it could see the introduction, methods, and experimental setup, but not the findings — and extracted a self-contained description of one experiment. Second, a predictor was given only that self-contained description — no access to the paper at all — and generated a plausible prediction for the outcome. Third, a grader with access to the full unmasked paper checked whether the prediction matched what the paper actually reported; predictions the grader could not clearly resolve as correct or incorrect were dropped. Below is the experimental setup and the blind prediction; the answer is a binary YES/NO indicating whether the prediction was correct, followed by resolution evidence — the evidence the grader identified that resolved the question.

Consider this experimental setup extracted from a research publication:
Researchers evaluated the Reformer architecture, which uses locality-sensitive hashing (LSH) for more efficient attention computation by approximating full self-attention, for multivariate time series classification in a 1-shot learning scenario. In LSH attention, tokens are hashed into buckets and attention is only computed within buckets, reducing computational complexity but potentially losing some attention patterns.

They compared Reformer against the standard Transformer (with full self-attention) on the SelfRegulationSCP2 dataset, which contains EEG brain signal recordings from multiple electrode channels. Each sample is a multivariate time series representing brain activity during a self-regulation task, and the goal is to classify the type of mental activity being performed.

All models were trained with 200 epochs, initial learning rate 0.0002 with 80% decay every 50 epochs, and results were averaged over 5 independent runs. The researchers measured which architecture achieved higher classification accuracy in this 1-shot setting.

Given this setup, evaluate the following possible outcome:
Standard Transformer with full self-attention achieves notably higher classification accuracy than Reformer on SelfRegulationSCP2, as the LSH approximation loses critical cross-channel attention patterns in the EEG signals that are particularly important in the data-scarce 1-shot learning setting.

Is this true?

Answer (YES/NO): NO